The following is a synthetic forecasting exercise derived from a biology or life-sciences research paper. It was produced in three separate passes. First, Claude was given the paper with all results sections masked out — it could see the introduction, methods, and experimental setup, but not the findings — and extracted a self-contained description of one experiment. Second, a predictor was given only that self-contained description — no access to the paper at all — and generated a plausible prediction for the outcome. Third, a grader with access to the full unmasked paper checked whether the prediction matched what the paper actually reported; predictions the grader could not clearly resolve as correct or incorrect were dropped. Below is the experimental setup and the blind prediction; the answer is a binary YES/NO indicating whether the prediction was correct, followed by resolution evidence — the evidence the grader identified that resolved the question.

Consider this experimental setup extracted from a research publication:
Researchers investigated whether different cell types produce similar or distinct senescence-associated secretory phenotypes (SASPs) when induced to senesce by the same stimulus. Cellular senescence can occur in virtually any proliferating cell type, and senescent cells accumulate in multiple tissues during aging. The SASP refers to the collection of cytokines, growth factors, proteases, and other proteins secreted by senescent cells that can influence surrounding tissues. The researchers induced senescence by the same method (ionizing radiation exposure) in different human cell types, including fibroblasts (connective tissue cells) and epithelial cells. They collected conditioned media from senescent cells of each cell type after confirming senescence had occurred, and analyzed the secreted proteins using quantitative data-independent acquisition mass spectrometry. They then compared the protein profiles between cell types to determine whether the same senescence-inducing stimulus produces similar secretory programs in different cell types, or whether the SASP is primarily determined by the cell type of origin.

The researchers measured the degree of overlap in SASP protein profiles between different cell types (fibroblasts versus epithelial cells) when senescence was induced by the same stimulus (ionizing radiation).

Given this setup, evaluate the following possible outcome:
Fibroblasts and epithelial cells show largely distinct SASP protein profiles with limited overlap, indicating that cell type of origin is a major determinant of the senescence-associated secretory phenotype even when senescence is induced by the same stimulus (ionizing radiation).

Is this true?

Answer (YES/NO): YES